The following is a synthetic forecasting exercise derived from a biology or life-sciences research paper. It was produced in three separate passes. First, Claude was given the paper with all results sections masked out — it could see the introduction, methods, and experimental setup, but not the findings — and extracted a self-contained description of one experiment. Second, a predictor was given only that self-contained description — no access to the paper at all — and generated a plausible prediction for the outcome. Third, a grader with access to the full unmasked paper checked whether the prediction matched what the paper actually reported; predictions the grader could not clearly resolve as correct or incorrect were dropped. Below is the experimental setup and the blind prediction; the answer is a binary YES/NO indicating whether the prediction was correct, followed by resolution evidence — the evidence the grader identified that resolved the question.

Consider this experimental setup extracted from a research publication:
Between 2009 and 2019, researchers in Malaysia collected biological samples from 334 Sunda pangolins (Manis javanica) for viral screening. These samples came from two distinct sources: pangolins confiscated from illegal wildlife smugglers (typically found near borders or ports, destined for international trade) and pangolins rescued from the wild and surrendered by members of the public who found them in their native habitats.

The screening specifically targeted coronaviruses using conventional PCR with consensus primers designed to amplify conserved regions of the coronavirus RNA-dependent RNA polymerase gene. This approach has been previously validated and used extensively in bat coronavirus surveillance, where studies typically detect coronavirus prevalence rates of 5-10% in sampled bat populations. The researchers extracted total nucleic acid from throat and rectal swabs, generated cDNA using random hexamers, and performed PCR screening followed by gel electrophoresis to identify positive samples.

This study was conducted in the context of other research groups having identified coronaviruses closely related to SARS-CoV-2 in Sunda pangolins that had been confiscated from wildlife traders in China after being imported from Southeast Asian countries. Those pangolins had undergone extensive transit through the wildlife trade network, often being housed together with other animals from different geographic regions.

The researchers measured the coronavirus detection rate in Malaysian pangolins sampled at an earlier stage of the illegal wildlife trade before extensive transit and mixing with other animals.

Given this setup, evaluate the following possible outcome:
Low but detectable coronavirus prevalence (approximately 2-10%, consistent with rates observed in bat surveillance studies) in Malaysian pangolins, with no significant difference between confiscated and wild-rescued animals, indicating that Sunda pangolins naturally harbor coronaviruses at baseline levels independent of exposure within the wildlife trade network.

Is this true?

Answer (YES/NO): NO